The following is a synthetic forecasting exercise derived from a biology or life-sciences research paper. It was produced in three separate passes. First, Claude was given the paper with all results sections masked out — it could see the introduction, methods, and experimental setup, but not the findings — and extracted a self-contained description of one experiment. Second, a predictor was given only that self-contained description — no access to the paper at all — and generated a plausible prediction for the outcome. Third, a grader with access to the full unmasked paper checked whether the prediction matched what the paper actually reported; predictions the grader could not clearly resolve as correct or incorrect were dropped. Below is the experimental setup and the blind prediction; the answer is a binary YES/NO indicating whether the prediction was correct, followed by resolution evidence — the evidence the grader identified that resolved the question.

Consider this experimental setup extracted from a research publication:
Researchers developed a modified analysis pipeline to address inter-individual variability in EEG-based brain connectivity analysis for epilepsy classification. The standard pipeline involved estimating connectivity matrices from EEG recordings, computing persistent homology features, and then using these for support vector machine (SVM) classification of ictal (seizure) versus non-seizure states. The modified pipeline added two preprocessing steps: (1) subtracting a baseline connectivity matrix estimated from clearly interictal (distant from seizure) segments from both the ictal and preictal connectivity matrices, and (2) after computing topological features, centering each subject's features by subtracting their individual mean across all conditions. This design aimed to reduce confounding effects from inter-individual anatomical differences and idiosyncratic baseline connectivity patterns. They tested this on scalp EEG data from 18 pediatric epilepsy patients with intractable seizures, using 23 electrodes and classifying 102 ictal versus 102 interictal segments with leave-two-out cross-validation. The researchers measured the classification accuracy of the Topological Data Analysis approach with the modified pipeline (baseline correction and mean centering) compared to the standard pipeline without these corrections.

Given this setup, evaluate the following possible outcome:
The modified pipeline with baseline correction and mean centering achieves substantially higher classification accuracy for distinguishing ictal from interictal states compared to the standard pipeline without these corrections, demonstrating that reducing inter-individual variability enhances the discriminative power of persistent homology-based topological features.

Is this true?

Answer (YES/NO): YES